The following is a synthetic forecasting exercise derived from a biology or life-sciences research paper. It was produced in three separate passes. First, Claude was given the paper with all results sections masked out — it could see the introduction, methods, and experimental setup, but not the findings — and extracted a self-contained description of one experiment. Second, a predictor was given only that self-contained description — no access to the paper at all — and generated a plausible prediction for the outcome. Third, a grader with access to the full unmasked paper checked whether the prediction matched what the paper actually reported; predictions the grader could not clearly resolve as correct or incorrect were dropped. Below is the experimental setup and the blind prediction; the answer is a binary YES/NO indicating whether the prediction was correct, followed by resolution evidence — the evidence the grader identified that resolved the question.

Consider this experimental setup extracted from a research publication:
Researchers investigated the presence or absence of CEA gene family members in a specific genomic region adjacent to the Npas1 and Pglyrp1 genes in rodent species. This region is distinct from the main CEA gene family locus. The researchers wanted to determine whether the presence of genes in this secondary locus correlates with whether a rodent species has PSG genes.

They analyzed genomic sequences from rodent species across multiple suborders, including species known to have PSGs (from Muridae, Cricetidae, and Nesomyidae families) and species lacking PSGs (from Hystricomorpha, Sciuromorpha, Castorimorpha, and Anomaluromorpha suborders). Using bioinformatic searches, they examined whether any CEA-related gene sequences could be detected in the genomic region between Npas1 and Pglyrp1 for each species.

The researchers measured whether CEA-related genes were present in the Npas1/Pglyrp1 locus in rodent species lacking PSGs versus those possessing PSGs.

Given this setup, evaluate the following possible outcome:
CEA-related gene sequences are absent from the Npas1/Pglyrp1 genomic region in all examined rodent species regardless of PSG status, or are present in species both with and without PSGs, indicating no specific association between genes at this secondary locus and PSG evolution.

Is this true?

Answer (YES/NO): NO